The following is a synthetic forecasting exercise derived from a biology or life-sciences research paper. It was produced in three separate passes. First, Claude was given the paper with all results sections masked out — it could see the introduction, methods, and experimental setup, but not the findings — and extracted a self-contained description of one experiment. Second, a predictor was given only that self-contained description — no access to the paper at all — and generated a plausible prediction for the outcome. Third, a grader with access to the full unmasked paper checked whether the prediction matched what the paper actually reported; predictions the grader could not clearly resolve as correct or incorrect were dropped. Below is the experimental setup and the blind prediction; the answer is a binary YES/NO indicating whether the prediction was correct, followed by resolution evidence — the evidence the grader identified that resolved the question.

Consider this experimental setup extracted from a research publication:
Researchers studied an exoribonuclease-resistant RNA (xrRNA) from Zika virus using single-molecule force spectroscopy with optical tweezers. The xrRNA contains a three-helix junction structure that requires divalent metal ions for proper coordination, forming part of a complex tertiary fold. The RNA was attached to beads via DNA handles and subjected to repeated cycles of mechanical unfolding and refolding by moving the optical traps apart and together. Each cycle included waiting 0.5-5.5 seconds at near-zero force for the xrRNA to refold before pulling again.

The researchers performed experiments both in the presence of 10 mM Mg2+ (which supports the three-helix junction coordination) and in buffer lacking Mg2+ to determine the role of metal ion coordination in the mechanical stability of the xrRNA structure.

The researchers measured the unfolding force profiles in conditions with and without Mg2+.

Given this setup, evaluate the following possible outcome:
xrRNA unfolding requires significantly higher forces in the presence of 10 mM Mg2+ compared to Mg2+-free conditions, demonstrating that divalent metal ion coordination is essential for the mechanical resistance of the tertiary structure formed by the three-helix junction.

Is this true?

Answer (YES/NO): YES